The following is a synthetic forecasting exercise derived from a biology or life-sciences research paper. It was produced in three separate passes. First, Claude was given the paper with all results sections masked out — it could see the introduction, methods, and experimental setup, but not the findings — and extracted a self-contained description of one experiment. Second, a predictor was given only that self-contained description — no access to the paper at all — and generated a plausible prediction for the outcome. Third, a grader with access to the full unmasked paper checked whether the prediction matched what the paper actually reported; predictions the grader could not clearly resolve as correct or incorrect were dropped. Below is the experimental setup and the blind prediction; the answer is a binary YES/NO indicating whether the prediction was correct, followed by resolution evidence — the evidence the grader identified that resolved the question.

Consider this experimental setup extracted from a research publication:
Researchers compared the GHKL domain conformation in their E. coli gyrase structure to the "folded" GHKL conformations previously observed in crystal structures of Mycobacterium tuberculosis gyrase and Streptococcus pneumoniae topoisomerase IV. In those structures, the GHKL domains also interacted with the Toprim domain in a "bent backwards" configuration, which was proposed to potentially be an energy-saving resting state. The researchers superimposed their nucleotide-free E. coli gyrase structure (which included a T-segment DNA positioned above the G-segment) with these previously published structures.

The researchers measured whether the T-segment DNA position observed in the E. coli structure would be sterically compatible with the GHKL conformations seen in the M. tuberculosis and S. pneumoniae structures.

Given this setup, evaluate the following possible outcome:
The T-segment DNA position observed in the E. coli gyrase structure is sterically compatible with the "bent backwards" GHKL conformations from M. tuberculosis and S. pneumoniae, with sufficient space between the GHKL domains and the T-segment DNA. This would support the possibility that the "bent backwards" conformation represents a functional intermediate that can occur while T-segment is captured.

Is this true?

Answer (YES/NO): NO